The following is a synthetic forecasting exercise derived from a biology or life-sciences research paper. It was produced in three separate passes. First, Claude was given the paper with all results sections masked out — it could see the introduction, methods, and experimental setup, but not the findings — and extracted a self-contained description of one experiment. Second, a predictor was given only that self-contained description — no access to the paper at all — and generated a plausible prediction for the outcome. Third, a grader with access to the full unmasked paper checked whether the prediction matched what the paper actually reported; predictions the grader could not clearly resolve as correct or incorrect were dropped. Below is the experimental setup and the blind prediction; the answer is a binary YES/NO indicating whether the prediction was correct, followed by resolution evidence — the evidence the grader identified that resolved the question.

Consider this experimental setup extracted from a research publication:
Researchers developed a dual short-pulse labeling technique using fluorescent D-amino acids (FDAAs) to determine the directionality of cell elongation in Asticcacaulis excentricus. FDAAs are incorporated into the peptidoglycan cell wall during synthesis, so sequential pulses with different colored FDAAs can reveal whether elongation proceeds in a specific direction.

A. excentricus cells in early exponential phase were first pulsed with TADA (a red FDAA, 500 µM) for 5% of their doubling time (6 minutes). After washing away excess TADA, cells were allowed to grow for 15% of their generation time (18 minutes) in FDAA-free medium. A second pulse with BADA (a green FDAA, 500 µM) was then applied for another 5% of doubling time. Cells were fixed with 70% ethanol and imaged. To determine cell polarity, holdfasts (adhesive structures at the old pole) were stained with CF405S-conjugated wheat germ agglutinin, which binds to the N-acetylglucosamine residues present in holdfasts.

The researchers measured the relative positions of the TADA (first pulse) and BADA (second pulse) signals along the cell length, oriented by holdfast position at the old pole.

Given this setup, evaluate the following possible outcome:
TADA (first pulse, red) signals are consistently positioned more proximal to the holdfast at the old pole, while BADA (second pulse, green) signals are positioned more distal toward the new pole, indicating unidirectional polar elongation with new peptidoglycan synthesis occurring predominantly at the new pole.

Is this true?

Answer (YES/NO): NO